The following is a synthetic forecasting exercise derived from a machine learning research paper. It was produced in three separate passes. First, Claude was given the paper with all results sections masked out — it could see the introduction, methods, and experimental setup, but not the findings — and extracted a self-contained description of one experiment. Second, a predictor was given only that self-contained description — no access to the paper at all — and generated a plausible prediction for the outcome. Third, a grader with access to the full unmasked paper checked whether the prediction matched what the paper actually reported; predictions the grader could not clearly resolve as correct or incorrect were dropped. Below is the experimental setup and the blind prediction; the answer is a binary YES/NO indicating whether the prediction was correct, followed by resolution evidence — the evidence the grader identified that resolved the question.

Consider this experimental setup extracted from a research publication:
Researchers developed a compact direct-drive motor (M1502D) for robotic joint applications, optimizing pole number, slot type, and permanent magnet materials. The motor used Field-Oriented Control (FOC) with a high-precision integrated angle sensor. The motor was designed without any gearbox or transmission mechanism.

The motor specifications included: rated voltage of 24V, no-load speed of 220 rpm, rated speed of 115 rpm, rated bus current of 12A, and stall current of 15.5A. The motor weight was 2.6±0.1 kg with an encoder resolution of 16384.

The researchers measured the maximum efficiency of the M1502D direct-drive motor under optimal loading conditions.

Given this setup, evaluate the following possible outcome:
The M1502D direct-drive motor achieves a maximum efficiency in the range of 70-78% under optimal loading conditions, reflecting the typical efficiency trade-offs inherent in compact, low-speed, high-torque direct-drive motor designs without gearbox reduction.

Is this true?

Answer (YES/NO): YES